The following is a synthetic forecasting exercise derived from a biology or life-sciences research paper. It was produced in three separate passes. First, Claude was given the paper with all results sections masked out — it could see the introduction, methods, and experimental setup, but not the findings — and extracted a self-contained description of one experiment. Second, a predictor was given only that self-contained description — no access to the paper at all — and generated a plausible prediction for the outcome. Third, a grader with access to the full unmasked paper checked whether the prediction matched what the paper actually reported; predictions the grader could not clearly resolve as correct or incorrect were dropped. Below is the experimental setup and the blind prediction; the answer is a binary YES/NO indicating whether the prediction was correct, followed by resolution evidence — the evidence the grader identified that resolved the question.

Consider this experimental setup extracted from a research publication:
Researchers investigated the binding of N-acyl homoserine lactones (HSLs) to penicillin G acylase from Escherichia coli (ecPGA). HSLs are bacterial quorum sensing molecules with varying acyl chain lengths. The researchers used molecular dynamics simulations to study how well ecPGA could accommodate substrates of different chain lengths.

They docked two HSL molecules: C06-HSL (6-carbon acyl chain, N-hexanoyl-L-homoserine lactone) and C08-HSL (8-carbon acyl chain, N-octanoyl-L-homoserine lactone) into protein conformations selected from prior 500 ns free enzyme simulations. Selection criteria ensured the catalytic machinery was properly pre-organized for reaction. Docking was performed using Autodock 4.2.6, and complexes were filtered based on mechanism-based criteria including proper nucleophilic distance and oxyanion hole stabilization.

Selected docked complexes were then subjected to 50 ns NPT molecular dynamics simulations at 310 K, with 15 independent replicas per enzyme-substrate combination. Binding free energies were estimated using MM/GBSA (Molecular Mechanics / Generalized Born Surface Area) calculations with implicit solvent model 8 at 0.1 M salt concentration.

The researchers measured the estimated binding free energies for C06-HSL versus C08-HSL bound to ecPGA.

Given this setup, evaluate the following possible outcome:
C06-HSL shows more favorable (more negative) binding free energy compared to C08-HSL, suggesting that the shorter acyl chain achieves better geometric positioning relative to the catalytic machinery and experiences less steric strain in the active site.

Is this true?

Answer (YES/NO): NO